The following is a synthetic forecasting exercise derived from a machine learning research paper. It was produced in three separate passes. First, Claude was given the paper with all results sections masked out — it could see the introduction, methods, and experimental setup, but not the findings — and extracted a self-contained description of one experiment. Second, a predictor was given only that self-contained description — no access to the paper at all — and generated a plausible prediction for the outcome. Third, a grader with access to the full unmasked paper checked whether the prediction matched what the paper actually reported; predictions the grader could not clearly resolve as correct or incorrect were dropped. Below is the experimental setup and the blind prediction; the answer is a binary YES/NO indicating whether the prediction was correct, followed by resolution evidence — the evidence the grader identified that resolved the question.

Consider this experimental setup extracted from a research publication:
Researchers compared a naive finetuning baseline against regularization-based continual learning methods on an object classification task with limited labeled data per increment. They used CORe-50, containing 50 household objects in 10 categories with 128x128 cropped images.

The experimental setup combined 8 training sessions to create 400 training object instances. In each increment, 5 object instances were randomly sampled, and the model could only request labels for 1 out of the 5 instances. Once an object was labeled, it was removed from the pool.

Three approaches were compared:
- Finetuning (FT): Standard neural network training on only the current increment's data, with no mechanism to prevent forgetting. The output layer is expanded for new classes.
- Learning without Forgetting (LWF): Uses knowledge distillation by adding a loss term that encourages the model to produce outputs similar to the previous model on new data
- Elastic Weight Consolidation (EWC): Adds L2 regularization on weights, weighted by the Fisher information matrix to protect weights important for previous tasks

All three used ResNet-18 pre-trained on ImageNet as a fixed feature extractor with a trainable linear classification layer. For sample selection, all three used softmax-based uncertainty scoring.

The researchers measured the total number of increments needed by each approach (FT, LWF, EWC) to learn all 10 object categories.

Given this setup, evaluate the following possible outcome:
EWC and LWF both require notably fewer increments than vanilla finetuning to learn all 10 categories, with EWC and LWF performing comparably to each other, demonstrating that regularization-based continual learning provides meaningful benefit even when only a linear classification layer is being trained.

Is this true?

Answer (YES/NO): NO